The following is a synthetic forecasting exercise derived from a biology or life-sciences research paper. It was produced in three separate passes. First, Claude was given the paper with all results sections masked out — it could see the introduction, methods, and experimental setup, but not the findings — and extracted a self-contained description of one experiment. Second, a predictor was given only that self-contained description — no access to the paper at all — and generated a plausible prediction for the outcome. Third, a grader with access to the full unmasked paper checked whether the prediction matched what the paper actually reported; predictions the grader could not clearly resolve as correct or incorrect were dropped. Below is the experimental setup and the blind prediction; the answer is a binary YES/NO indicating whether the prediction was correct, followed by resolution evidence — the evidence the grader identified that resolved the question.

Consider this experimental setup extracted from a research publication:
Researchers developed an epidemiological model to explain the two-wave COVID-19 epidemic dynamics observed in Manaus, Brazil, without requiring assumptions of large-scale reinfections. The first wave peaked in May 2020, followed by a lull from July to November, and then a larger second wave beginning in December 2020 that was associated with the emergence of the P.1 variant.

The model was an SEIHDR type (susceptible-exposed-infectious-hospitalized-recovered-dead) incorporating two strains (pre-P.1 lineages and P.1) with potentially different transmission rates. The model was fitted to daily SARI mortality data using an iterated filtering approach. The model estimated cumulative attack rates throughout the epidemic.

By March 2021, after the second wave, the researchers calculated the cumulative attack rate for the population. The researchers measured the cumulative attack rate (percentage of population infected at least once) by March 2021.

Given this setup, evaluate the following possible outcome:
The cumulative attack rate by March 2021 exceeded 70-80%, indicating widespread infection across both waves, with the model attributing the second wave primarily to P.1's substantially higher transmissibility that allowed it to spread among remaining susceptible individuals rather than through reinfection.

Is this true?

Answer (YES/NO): NO